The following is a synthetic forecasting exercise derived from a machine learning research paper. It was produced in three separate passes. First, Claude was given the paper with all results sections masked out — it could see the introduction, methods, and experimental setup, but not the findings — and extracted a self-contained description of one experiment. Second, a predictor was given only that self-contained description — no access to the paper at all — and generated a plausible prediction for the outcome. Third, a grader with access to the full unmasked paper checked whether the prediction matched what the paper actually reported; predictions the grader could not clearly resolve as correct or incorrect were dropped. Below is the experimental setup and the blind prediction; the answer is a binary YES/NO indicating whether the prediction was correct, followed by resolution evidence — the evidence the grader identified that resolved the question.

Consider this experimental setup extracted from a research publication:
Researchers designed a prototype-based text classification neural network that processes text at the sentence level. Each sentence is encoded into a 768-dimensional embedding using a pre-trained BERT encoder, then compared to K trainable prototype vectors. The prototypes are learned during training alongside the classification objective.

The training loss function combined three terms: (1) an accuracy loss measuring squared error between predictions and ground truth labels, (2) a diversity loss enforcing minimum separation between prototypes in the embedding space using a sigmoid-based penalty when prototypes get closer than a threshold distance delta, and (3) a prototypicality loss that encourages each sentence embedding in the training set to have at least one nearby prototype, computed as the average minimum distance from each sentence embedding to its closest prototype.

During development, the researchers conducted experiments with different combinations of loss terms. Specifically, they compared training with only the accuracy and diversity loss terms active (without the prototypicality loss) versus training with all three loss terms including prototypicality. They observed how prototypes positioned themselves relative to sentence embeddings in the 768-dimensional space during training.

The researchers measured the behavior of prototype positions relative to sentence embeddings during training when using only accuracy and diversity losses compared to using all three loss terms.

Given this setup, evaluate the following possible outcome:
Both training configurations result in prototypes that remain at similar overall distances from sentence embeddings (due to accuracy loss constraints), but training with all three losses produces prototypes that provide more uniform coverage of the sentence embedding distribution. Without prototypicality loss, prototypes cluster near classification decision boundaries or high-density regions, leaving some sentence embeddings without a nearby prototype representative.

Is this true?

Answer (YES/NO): NO